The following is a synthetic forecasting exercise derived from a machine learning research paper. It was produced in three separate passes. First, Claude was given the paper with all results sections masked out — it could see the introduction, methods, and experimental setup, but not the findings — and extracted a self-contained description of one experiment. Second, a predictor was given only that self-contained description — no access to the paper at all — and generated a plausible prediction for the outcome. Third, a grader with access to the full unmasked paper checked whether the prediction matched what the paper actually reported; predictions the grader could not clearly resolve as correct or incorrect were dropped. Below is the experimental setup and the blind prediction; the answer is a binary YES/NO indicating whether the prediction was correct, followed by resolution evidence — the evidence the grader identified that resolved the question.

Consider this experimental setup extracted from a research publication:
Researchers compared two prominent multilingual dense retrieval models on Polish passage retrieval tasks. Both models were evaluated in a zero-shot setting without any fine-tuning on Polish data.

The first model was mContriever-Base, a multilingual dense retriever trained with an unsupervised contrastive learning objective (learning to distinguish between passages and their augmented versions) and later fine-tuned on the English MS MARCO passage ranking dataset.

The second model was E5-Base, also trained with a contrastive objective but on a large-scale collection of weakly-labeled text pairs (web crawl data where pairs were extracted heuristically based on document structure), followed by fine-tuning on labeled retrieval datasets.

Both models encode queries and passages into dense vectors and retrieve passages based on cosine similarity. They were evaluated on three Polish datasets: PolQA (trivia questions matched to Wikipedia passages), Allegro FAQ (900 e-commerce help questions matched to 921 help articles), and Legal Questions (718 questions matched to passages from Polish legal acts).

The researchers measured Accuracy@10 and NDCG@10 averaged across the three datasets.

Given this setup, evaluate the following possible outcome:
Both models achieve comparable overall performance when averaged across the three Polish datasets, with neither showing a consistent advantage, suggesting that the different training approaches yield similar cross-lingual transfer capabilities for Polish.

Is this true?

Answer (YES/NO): NO